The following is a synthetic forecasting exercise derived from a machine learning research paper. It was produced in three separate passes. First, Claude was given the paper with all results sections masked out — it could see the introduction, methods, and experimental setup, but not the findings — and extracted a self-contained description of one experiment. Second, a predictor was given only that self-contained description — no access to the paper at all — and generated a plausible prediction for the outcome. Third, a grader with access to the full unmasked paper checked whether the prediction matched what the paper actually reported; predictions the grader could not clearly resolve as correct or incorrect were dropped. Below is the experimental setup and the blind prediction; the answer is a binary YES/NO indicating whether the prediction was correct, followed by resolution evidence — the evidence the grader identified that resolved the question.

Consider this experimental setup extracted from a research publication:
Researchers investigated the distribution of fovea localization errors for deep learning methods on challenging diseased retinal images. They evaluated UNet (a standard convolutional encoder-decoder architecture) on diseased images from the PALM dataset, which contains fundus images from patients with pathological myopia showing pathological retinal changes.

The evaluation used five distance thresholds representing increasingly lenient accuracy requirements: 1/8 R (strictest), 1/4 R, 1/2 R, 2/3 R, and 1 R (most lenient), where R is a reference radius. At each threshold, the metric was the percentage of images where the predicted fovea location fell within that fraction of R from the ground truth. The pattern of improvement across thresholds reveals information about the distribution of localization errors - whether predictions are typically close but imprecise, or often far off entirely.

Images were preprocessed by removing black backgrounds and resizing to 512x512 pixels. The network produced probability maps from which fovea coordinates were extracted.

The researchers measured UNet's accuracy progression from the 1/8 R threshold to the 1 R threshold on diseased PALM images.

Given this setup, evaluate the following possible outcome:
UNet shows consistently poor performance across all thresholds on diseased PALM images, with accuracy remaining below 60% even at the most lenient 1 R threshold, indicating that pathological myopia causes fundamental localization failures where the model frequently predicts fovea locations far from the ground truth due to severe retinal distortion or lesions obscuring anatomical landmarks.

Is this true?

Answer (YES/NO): NO